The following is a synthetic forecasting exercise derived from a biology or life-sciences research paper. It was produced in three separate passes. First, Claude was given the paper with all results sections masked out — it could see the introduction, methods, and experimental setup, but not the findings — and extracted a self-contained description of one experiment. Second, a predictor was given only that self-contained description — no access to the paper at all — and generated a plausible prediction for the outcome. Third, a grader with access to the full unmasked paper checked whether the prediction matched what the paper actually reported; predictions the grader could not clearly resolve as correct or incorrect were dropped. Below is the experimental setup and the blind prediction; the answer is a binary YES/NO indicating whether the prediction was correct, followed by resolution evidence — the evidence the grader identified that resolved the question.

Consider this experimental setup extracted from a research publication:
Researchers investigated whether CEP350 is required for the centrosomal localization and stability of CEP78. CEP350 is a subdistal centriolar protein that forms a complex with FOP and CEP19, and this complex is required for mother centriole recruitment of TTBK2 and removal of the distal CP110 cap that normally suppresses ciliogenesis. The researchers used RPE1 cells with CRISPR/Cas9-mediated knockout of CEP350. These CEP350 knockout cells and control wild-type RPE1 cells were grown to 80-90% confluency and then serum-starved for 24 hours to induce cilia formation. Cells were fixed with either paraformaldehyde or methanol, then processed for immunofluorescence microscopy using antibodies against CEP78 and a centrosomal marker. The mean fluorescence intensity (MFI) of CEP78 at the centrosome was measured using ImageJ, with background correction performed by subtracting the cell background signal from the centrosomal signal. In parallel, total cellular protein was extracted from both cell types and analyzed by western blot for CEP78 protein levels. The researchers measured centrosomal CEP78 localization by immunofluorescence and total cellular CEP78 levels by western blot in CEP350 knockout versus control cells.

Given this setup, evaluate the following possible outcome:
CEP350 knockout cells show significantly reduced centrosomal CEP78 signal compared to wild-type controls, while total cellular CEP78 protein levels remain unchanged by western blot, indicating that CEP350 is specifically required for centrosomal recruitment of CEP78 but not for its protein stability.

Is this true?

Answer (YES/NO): NO